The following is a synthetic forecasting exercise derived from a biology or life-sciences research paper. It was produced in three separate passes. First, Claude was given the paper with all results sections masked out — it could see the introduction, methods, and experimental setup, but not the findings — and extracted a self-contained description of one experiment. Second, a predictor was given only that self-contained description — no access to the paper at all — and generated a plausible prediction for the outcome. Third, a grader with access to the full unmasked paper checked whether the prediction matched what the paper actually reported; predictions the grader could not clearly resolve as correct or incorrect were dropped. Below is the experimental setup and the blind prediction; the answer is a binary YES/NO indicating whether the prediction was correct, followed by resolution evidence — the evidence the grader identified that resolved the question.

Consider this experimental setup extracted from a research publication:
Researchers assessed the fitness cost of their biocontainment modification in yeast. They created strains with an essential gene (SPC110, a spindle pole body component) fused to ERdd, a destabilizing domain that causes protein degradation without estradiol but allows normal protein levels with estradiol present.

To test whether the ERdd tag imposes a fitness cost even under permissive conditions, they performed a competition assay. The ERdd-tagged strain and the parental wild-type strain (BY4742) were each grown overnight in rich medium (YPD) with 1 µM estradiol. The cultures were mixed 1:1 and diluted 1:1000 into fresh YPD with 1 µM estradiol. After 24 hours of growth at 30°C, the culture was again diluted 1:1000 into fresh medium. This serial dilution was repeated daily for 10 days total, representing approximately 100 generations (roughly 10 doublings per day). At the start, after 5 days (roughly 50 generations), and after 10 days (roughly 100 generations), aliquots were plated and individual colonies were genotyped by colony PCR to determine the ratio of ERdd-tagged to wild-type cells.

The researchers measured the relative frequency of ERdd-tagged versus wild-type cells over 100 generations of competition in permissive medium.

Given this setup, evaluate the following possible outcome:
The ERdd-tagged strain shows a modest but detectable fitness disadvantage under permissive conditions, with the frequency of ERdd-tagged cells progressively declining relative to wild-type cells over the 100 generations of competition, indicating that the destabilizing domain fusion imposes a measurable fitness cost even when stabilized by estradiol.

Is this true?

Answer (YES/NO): NO